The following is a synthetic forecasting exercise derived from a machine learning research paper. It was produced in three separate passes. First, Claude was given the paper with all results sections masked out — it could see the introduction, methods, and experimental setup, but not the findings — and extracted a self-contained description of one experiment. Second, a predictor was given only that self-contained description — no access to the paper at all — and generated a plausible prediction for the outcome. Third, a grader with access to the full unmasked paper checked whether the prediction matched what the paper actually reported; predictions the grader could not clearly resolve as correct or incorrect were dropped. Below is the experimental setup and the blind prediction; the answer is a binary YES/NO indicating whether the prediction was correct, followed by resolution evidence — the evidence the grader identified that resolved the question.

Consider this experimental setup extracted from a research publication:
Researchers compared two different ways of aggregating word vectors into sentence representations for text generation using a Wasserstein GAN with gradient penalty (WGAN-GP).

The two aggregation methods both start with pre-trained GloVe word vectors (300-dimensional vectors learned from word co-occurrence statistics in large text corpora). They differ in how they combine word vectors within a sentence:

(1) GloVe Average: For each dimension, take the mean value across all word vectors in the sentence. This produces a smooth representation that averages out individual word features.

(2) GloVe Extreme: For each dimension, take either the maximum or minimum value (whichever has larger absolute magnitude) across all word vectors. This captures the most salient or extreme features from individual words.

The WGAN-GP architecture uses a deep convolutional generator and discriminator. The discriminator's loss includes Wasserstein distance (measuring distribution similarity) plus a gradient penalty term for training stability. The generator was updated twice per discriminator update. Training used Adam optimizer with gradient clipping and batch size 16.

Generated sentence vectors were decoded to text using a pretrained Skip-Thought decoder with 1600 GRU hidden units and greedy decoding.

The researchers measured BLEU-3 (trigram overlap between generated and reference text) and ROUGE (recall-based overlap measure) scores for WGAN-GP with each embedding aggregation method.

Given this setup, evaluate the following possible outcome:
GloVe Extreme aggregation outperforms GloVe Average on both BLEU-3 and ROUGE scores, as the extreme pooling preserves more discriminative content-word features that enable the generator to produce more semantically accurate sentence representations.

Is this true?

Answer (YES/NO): NO